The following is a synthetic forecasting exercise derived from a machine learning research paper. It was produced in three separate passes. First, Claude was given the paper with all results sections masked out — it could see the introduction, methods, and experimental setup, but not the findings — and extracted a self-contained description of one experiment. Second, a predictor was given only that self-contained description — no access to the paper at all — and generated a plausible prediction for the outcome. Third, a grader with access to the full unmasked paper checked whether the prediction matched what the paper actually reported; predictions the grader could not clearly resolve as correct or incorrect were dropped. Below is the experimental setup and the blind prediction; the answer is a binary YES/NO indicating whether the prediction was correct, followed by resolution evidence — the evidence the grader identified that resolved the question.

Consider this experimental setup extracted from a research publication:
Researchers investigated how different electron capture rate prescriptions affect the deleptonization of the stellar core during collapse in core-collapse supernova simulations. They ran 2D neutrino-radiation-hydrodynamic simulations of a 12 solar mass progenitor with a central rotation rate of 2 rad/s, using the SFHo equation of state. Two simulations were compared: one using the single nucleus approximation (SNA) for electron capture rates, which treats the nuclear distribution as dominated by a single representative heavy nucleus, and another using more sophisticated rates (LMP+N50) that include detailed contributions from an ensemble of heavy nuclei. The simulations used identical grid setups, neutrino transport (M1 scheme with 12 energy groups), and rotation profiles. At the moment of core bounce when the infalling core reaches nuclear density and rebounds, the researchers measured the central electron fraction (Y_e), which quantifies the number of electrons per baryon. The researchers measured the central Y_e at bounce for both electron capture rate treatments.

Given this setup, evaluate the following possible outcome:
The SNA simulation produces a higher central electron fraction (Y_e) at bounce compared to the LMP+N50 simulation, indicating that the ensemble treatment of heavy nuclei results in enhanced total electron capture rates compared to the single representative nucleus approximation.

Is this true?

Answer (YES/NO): YES